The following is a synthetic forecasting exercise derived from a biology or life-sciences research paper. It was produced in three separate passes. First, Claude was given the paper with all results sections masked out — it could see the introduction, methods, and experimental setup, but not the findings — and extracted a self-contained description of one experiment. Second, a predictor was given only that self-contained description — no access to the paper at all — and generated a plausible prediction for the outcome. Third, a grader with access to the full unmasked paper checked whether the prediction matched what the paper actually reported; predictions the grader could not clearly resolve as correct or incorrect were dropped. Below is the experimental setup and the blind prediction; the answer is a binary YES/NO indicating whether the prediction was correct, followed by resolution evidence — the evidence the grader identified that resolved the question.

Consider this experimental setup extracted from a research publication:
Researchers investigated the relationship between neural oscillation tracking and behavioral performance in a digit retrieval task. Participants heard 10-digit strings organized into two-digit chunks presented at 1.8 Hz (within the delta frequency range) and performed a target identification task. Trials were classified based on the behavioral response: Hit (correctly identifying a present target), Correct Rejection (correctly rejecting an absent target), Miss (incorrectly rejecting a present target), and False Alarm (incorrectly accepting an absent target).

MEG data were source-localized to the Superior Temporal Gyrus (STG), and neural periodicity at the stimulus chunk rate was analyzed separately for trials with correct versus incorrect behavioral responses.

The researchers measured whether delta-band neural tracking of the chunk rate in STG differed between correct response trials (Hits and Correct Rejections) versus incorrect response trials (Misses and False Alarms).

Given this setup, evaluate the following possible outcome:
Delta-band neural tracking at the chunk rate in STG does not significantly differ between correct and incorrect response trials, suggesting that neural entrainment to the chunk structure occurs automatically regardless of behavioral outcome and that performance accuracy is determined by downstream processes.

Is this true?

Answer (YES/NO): NO